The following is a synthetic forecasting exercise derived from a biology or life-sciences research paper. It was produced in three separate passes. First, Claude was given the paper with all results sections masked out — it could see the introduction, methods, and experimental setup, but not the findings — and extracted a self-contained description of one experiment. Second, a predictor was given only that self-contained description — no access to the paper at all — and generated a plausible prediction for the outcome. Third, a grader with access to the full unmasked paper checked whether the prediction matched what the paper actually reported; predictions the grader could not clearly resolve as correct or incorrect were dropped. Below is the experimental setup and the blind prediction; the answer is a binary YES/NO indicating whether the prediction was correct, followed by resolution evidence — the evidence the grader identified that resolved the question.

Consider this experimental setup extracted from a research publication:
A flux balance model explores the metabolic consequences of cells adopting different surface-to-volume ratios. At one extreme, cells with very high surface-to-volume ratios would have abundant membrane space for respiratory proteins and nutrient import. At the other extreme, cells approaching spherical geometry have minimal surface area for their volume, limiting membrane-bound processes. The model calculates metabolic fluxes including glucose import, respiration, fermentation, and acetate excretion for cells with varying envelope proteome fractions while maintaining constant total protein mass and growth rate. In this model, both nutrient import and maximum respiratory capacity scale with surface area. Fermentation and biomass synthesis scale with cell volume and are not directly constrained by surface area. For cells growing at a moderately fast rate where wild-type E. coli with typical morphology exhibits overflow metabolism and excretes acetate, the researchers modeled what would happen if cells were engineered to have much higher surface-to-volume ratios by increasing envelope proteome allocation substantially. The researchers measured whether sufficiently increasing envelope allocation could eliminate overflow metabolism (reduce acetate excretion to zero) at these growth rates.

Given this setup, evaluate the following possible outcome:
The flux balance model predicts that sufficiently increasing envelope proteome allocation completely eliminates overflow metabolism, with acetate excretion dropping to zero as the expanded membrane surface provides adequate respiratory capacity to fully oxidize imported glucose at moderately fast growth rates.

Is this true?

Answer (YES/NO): YES